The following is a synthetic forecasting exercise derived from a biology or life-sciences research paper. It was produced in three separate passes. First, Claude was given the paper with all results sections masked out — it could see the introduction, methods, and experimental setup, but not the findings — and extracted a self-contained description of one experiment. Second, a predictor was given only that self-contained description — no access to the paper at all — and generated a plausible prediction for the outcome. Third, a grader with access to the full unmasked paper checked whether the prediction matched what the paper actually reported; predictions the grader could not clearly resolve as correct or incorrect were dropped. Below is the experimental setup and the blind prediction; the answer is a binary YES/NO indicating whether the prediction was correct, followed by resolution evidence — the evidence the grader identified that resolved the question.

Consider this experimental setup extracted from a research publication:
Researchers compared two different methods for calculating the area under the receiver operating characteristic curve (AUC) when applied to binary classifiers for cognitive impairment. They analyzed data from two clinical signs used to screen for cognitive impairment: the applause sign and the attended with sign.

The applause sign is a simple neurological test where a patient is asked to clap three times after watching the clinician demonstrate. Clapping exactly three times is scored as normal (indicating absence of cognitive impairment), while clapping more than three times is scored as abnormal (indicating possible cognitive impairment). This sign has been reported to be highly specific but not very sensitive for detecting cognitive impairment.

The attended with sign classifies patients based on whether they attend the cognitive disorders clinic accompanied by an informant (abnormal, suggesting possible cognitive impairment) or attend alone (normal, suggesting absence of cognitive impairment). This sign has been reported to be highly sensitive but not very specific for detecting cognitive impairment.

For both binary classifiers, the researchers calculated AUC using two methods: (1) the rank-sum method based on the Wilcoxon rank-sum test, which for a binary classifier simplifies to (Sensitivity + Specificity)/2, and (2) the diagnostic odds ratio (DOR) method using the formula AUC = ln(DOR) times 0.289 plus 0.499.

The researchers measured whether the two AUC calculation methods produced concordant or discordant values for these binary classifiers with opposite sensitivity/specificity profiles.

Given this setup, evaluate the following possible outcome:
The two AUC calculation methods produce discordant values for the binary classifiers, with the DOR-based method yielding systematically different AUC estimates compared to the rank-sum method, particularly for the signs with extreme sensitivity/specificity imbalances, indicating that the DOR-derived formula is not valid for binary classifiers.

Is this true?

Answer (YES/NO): NO